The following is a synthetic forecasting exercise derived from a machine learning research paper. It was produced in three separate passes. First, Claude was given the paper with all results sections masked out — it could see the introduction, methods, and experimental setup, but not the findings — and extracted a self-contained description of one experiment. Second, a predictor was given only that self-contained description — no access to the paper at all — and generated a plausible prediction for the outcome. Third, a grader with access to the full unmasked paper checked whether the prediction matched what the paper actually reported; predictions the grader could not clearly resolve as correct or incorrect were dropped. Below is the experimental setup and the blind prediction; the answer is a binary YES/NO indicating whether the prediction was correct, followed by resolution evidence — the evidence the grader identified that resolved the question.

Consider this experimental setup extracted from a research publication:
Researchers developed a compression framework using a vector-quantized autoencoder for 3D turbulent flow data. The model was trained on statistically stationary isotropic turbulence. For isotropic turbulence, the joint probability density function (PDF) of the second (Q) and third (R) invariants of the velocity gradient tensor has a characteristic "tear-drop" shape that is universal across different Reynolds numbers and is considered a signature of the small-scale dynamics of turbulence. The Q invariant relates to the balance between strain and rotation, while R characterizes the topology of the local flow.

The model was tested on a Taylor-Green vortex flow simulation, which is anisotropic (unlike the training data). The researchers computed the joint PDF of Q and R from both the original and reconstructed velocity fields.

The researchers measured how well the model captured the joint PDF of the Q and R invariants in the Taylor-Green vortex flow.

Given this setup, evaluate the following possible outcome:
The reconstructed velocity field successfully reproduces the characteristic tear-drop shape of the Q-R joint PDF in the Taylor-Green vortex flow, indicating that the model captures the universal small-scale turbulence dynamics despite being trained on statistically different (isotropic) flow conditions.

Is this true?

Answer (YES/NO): NO